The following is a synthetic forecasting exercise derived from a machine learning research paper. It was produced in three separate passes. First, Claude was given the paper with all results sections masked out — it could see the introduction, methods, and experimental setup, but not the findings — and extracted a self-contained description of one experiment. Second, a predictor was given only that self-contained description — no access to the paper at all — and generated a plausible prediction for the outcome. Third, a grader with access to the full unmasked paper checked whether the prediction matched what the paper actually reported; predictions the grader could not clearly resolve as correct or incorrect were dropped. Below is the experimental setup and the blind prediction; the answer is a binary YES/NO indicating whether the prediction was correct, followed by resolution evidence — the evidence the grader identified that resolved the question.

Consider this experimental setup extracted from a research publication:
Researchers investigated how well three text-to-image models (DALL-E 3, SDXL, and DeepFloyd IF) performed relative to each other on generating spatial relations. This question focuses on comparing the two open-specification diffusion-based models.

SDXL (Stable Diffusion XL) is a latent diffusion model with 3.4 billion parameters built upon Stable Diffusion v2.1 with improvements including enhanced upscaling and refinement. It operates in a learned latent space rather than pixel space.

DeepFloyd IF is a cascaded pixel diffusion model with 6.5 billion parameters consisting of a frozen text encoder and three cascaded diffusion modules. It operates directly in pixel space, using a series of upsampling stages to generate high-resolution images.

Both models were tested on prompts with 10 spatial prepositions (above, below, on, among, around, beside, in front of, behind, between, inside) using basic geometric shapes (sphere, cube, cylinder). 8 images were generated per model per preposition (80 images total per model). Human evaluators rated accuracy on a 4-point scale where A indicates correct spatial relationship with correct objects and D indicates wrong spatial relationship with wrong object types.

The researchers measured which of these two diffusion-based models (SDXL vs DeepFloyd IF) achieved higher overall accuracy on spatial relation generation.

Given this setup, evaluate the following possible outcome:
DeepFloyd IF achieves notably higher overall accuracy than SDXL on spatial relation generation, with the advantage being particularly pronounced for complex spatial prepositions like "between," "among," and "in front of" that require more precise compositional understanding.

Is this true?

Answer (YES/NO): NO